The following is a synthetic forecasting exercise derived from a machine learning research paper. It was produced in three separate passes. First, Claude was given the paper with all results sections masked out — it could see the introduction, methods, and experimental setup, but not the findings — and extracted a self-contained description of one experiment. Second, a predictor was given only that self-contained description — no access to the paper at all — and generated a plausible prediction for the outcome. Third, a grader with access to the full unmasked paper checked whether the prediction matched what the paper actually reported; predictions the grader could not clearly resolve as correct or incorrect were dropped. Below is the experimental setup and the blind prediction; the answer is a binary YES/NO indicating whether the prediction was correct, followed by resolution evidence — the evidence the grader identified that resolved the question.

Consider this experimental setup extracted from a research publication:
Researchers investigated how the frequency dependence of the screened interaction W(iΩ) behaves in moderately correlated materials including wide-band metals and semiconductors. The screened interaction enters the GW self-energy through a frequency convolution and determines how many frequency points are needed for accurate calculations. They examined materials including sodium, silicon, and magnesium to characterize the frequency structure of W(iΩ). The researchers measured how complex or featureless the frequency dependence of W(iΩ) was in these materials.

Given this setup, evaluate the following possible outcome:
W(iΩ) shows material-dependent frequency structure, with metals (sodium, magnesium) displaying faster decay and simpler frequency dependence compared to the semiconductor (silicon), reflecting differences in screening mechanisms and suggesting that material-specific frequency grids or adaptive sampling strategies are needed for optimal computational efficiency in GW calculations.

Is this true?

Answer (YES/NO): NO